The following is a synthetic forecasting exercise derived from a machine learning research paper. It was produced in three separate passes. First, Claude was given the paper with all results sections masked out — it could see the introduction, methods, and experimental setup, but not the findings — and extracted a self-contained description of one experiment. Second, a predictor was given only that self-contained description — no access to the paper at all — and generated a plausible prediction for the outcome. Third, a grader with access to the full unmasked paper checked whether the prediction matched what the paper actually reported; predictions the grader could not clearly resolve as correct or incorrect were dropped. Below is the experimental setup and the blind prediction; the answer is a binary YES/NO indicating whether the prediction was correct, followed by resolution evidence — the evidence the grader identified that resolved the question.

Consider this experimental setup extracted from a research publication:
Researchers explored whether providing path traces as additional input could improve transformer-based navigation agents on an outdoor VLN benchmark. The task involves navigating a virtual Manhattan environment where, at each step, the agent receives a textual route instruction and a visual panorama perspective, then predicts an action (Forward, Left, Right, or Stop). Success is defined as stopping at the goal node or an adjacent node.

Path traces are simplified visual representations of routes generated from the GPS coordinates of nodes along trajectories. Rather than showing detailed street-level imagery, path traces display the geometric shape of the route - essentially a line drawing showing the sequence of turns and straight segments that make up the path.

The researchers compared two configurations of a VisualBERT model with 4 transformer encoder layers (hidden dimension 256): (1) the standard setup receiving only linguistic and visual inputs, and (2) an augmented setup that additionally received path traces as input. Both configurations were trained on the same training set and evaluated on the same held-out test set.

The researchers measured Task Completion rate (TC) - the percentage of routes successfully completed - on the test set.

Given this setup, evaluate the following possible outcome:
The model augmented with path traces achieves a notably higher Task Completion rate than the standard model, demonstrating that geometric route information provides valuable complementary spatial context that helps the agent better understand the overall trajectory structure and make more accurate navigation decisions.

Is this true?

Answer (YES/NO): YES